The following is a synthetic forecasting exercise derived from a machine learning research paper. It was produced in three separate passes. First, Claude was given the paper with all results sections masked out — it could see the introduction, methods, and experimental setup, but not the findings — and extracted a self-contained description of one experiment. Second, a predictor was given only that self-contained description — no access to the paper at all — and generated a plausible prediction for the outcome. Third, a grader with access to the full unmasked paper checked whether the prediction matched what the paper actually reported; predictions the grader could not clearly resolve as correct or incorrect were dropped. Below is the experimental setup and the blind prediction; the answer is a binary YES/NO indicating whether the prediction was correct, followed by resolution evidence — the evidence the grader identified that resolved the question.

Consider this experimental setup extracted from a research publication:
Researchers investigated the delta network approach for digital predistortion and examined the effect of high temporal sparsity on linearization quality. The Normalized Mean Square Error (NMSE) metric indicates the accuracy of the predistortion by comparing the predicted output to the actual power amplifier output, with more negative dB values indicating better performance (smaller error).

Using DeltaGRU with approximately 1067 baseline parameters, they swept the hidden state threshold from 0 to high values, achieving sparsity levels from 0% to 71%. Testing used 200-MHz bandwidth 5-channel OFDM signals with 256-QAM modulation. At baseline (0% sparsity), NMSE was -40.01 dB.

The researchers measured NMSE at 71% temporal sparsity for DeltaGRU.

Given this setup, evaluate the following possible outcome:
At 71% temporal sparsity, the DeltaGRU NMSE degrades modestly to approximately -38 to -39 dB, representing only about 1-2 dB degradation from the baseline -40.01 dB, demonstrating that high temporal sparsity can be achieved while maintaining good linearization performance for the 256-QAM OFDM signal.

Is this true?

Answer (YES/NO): NO